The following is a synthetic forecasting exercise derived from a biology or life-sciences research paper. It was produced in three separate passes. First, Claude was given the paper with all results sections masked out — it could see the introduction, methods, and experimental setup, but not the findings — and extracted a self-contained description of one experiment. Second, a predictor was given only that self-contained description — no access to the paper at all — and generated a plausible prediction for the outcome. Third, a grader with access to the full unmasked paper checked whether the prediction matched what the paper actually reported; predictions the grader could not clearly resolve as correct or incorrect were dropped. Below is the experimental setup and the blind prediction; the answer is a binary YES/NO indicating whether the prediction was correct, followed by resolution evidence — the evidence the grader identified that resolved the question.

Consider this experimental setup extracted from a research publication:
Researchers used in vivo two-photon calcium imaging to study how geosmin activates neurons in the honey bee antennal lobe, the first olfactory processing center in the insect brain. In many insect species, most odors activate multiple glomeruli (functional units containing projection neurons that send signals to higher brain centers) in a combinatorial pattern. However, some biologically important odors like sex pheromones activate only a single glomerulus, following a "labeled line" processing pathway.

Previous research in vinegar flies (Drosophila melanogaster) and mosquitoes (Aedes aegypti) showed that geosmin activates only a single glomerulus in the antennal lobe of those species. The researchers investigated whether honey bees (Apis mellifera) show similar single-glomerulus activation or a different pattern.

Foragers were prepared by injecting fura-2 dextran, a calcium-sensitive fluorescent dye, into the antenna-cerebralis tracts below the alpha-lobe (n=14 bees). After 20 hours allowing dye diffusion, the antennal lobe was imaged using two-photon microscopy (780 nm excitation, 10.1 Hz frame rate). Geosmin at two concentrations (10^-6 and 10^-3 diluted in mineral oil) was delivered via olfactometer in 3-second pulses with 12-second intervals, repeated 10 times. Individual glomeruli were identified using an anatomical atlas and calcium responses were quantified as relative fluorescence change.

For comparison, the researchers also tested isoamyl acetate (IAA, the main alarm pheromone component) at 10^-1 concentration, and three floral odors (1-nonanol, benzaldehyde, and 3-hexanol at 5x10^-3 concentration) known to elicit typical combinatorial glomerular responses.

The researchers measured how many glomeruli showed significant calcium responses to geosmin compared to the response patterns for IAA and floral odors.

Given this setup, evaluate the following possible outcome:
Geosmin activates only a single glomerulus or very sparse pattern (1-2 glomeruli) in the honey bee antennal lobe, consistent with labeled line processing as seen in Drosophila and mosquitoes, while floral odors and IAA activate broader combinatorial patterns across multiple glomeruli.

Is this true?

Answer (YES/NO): NO